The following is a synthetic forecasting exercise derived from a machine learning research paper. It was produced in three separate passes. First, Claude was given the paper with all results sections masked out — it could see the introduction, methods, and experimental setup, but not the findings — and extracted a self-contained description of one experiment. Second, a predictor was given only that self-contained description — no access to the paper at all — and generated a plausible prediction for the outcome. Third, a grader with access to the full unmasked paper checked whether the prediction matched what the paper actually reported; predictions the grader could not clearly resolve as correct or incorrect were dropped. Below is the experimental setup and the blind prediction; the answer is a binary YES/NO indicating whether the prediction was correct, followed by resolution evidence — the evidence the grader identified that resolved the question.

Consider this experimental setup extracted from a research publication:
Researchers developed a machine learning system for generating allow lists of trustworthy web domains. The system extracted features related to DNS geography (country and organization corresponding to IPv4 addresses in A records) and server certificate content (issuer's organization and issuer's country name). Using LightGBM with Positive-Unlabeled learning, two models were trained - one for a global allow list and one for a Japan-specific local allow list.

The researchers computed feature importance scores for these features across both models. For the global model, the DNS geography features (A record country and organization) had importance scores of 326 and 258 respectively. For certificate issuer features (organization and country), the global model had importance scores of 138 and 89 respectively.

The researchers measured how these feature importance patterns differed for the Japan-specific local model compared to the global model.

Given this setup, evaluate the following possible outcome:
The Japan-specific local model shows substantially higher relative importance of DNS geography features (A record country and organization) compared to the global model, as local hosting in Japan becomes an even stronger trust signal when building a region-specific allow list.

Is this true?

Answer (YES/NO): NO